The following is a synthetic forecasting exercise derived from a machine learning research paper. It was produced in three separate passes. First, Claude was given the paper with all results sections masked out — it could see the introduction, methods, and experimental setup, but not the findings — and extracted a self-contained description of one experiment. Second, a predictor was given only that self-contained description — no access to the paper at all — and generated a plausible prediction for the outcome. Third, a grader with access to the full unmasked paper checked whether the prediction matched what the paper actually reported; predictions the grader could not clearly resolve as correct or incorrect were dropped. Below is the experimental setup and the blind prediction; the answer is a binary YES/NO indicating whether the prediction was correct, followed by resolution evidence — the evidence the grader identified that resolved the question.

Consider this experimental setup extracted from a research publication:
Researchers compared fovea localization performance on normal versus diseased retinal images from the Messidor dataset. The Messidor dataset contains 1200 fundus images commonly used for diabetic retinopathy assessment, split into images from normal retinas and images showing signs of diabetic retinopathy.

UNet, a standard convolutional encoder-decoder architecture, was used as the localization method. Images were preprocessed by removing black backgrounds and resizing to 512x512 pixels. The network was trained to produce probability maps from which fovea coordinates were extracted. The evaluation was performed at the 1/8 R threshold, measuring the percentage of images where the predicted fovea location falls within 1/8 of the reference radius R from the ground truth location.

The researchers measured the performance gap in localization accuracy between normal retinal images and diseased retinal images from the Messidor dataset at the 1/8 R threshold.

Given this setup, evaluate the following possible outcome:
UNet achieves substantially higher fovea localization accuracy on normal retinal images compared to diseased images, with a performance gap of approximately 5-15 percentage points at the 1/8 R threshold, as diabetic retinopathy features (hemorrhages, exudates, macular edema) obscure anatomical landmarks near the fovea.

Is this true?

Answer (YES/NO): NO